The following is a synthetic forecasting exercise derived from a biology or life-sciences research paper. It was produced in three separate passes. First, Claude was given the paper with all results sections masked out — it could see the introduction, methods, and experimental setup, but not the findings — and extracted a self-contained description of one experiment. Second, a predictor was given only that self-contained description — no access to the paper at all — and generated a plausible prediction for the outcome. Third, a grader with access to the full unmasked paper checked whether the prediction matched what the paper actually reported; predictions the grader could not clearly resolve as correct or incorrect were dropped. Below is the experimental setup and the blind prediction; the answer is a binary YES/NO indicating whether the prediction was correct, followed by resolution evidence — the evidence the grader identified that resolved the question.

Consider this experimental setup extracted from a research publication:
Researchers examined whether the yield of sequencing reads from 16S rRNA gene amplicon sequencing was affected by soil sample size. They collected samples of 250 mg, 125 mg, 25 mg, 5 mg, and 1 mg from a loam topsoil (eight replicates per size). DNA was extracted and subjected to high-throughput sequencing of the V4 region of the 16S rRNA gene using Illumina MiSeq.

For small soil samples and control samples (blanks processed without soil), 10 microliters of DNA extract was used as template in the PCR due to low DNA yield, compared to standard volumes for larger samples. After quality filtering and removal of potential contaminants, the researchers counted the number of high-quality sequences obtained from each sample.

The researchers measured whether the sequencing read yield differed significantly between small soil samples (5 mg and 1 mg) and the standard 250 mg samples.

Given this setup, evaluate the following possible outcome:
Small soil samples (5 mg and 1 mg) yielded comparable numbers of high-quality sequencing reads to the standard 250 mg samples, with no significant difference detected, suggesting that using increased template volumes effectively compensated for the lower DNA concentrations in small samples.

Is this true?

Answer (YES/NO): YES